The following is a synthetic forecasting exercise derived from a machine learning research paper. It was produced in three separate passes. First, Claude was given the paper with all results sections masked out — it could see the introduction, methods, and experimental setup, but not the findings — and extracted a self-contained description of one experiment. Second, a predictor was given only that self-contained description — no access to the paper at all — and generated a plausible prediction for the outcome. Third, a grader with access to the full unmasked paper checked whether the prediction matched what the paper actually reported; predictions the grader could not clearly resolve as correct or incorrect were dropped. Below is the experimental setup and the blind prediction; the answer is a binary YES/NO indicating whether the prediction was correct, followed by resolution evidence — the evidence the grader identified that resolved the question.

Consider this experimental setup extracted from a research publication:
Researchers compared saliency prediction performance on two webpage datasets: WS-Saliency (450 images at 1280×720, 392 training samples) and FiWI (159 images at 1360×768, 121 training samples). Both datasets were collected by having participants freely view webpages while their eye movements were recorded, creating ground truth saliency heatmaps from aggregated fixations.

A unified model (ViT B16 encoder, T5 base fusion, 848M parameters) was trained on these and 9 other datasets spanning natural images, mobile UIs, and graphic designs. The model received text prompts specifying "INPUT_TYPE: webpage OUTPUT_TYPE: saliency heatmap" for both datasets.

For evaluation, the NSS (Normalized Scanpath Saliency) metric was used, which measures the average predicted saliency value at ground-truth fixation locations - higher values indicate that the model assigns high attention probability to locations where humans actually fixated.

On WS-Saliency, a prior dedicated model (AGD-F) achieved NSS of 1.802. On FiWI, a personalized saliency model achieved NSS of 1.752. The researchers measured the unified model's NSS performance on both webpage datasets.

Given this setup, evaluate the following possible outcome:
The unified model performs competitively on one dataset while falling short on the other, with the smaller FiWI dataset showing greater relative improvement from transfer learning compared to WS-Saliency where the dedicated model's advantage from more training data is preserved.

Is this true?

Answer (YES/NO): NO